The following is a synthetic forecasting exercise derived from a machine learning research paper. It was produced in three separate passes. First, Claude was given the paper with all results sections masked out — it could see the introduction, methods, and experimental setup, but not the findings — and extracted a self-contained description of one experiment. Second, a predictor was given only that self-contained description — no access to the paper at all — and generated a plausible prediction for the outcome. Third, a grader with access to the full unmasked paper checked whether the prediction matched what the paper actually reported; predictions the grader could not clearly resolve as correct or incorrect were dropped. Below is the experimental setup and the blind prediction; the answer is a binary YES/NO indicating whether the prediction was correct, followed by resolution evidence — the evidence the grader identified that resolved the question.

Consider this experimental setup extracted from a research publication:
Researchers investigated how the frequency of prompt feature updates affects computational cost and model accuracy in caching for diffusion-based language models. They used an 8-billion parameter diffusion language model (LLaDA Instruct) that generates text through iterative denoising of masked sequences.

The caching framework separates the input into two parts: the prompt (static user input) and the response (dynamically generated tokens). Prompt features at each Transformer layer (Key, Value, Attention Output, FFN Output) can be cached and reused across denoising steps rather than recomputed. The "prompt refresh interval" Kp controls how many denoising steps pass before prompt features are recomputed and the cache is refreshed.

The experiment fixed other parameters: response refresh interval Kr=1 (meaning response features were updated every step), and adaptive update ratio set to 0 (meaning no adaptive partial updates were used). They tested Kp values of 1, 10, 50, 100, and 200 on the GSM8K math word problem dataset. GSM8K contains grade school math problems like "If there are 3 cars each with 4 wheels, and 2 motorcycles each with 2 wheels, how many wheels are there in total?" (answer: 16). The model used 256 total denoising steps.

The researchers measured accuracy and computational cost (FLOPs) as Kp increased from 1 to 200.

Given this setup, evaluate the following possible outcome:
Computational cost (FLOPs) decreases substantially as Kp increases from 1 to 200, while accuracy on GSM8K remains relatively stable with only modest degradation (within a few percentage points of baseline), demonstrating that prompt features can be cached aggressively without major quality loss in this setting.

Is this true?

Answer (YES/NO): YES